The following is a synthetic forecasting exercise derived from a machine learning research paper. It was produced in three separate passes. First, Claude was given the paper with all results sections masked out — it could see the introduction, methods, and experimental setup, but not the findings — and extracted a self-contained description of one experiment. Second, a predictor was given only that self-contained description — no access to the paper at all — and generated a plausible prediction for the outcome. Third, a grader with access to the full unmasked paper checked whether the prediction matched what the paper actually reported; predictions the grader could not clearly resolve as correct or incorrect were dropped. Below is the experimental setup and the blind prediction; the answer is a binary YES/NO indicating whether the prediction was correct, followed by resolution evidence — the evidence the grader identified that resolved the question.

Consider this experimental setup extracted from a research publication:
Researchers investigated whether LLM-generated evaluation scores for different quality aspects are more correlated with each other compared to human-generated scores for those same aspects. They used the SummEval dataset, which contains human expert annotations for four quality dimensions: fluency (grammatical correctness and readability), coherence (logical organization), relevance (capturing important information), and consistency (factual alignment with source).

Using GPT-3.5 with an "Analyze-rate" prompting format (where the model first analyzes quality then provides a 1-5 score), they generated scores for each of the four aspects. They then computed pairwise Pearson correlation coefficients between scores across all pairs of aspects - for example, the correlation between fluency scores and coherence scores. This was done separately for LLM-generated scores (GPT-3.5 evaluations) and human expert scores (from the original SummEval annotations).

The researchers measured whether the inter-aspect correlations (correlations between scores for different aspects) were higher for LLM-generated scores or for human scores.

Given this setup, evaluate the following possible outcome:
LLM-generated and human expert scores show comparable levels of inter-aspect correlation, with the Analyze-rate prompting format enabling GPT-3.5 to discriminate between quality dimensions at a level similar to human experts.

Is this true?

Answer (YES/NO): NO